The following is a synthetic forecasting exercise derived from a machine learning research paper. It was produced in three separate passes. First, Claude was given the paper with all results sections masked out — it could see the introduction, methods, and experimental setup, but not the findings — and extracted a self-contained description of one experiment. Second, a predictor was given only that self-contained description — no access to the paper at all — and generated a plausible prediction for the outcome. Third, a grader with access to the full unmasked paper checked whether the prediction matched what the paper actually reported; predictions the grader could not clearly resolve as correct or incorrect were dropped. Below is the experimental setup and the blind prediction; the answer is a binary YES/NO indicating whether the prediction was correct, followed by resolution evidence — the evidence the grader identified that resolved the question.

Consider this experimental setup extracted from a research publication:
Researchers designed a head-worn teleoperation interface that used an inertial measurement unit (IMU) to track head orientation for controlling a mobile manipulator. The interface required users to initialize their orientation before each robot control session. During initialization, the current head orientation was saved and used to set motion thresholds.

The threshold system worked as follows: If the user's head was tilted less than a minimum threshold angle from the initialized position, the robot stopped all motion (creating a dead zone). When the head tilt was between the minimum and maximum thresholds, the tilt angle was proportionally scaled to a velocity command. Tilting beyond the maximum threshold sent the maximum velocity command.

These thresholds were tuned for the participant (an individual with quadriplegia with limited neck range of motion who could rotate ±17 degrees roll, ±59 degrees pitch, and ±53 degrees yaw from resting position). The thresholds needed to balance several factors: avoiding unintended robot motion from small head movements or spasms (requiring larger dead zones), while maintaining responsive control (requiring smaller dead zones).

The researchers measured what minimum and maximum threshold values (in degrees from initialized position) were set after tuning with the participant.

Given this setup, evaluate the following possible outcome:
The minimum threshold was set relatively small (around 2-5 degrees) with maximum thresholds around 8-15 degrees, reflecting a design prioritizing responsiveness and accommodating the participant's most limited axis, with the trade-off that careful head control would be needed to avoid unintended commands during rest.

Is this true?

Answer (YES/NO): NO